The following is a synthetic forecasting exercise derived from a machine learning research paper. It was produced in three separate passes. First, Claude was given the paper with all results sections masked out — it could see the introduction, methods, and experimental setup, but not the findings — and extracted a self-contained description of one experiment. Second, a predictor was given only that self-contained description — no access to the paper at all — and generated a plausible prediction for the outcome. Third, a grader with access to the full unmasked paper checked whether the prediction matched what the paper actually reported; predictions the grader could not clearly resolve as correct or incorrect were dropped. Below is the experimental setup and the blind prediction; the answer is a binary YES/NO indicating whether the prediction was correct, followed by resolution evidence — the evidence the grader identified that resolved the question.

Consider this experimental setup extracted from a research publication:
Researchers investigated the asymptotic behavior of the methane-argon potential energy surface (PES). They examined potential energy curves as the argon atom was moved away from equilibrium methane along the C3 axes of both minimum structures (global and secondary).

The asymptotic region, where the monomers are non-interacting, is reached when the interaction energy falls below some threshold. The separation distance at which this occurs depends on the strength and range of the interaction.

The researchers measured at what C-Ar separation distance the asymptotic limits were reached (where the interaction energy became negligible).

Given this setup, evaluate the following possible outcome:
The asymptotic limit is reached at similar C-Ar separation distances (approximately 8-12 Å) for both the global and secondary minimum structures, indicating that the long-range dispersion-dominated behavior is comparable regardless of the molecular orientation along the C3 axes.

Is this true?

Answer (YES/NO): YES